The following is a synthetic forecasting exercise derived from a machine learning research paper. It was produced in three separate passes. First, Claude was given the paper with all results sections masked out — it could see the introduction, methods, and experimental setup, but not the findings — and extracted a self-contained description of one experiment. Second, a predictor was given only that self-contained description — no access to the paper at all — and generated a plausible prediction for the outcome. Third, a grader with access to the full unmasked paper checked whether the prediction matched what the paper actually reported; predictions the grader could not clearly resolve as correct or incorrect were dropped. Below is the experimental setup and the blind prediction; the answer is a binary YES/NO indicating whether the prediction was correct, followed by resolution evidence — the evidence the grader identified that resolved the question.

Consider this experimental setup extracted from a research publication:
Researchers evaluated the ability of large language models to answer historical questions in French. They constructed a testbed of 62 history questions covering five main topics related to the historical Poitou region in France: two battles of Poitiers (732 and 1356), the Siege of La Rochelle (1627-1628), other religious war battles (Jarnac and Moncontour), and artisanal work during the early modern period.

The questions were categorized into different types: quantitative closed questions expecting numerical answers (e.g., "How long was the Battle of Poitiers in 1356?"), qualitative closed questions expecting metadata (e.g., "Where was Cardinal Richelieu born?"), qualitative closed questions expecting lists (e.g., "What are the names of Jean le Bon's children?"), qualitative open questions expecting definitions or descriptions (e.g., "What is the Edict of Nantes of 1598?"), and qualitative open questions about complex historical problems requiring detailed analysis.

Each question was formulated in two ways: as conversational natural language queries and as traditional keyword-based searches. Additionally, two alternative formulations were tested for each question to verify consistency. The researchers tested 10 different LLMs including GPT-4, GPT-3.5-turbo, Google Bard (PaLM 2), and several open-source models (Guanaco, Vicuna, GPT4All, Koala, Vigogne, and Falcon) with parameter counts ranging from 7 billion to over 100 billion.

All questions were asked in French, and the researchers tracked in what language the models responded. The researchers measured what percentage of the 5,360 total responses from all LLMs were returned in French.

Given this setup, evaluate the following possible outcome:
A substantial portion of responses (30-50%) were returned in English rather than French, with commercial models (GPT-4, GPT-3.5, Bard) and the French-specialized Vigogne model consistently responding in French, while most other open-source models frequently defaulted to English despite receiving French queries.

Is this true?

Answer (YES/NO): NO